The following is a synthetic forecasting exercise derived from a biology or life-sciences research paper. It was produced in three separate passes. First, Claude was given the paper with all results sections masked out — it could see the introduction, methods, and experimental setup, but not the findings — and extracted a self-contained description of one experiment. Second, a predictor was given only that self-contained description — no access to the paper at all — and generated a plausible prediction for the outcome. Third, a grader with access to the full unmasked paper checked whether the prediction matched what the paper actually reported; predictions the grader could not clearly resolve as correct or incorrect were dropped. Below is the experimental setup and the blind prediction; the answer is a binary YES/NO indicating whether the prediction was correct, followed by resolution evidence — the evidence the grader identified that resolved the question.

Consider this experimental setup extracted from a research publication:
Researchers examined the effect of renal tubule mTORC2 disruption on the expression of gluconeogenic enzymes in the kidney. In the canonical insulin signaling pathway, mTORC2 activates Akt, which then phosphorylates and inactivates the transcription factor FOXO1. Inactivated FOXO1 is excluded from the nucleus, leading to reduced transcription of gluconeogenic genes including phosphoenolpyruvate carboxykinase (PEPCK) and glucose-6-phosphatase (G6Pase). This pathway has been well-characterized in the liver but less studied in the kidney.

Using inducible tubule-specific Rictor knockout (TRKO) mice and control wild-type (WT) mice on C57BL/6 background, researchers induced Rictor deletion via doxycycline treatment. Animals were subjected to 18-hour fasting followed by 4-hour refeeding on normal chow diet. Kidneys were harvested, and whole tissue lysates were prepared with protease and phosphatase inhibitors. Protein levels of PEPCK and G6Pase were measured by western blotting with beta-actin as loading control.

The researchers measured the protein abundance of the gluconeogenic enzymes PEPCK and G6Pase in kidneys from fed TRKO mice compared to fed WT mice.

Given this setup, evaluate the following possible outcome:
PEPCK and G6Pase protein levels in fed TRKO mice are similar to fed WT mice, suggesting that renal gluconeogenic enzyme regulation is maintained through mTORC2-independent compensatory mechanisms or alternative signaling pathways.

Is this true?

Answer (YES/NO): NO